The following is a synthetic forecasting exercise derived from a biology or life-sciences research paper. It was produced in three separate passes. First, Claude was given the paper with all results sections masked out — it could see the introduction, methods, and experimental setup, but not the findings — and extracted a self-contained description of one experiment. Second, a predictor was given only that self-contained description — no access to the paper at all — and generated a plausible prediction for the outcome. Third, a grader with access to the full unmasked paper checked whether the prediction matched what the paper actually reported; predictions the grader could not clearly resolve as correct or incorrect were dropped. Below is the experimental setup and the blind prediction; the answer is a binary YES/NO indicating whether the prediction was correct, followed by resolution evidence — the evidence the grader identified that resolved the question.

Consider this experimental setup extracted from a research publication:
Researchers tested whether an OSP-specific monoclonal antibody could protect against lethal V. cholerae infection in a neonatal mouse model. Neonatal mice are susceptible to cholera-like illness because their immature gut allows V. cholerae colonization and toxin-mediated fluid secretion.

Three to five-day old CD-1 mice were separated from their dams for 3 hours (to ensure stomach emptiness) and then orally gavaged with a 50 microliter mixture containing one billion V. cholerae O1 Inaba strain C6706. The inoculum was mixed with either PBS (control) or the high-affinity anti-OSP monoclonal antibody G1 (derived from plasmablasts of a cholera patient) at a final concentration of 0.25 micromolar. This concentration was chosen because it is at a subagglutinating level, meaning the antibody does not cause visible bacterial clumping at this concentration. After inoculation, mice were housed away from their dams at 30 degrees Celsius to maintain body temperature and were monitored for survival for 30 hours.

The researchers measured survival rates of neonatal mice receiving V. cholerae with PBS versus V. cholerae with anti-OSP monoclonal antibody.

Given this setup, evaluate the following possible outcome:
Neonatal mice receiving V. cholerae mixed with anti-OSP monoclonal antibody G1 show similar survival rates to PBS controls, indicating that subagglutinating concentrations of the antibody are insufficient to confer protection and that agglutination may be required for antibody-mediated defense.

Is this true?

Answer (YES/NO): NO